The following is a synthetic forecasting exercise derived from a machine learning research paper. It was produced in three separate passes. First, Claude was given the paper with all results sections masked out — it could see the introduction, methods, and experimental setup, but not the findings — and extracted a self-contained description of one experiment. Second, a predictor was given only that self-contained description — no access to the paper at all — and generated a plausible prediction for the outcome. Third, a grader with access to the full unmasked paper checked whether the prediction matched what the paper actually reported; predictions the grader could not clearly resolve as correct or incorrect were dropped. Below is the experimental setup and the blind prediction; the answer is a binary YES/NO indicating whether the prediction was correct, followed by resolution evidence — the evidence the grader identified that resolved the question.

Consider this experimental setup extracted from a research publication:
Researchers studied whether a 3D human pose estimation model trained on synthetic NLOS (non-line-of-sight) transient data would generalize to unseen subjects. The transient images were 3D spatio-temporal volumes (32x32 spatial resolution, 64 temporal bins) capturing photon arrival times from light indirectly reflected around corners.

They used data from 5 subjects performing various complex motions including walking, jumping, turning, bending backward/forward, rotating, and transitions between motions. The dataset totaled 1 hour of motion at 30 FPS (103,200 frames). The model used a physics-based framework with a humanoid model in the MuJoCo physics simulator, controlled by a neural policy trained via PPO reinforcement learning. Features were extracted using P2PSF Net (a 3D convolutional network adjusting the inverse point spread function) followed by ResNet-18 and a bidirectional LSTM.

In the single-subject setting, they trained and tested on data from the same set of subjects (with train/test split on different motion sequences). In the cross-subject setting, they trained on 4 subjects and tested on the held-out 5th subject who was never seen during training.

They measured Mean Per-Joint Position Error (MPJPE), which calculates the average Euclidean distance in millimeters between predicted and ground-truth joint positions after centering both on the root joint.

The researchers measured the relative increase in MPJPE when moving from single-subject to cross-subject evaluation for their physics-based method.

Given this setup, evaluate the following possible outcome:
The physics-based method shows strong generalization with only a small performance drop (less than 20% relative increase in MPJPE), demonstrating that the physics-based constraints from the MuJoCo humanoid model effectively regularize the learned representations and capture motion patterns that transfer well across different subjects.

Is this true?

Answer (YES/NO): YES